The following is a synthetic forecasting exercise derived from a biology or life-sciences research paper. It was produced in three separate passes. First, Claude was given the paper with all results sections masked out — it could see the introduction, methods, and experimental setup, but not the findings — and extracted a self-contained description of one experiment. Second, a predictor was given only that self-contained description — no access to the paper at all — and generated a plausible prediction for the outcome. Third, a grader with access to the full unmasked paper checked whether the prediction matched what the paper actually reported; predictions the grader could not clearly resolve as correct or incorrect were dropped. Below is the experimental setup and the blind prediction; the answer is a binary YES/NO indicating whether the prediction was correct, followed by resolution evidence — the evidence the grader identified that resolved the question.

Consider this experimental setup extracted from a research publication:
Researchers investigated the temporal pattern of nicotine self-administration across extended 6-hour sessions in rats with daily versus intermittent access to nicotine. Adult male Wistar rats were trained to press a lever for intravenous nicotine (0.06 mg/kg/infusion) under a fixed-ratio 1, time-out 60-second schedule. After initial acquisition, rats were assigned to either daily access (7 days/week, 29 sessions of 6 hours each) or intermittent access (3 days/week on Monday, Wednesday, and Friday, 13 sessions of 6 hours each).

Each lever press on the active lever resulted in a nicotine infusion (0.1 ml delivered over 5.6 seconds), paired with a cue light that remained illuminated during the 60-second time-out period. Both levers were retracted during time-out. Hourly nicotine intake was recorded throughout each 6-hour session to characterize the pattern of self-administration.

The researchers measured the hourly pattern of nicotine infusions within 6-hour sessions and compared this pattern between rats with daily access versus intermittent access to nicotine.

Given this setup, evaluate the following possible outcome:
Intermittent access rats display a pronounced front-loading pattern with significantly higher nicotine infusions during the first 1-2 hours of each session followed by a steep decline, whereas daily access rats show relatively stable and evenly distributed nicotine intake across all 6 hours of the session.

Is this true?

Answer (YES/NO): NO